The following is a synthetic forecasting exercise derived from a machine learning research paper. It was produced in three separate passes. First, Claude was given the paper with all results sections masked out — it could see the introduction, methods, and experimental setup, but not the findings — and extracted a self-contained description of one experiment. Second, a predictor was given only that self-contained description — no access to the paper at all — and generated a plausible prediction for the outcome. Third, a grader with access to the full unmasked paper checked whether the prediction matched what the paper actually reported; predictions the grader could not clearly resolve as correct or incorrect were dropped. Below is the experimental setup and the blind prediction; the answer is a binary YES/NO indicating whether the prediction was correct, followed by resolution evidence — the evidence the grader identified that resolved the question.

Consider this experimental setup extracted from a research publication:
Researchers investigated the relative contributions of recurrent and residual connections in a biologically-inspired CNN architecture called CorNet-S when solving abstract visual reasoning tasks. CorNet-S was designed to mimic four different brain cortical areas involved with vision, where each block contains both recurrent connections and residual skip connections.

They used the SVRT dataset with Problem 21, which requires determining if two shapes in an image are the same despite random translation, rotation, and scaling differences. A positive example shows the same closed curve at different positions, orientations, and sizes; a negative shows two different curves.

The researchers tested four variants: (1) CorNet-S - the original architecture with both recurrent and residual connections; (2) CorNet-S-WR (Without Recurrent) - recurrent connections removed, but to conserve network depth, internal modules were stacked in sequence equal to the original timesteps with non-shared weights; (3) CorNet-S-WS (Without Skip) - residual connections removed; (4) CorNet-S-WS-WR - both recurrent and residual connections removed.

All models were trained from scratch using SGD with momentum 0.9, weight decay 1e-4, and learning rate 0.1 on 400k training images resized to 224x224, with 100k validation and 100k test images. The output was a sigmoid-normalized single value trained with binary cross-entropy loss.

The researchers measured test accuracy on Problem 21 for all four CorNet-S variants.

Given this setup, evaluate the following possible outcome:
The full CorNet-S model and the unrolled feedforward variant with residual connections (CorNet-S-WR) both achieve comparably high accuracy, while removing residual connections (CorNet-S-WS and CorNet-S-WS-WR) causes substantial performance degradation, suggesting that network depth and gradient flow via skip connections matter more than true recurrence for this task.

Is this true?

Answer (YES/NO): NO